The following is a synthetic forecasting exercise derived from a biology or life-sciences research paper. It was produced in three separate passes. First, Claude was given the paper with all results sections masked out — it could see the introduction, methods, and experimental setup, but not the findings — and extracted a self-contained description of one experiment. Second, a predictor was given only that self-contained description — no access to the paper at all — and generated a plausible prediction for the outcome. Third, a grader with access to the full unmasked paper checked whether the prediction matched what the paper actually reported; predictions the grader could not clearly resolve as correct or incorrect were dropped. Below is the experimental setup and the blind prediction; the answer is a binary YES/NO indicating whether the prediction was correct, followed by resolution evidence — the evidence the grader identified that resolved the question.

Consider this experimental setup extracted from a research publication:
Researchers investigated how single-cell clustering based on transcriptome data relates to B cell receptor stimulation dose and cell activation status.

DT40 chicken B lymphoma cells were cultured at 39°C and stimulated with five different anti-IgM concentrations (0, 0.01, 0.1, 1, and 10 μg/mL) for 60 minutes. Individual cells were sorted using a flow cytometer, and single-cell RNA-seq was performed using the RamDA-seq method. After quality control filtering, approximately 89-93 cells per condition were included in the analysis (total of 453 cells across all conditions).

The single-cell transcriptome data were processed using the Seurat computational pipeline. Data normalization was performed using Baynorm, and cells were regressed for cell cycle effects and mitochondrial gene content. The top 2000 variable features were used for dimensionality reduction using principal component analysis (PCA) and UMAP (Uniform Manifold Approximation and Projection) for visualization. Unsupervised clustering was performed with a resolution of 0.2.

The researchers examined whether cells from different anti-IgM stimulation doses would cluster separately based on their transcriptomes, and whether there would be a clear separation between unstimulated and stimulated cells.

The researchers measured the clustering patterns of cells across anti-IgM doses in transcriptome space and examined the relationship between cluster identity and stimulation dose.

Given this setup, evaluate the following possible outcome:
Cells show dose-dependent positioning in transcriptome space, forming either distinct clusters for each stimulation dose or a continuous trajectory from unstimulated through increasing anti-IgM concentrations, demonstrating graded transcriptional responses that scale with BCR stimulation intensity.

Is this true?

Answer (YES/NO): NO